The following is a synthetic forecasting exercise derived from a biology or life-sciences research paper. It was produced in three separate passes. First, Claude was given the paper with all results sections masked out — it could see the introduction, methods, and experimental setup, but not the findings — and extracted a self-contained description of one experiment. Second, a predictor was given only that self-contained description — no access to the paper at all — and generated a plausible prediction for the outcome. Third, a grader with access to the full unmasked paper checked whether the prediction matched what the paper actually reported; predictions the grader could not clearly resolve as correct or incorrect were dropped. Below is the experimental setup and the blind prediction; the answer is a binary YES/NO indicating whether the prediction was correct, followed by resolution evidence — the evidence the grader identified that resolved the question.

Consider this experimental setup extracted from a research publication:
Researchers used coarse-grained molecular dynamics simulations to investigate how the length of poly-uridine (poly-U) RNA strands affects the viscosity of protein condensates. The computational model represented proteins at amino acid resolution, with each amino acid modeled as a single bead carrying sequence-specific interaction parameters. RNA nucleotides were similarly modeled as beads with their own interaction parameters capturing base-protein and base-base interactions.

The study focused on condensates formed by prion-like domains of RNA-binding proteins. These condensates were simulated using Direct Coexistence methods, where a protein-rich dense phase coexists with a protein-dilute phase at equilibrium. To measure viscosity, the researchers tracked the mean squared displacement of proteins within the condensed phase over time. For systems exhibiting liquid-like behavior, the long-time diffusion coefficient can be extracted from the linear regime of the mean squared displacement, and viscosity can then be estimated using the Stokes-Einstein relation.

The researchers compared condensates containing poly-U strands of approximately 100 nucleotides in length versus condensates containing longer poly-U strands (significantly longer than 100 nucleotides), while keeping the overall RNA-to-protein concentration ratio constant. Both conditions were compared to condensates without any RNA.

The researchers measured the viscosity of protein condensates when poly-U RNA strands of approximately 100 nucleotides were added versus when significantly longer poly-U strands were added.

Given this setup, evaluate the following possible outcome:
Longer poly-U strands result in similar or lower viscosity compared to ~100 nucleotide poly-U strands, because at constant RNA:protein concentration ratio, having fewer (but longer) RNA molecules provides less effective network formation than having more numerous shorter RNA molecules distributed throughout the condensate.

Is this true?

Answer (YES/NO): NO